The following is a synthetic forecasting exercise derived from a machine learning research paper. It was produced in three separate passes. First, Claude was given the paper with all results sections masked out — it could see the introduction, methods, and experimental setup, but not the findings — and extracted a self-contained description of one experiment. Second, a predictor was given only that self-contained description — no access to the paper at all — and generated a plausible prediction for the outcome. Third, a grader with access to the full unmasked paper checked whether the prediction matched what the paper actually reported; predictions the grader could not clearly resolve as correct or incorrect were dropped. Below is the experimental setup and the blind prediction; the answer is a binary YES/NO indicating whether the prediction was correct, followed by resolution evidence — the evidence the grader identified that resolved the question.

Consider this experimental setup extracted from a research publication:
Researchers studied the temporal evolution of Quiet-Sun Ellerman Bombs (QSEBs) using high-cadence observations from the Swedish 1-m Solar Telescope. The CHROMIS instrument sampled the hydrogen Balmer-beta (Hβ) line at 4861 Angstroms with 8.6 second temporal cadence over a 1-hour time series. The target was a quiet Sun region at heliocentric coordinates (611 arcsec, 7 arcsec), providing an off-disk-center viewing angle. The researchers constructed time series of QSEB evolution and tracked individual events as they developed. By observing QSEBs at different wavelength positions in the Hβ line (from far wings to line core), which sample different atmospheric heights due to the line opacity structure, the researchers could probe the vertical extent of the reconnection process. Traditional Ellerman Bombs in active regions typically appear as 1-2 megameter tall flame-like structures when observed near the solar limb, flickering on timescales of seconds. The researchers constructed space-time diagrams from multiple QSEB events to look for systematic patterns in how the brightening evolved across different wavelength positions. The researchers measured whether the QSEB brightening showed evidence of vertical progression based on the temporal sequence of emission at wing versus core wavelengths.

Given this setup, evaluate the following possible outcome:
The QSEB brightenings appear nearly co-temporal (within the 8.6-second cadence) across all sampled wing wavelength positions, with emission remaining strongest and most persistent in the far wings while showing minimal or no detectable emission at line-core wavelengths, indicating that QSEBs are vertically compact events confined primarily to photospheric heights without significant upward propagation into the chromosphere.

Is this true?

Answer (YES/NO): NO